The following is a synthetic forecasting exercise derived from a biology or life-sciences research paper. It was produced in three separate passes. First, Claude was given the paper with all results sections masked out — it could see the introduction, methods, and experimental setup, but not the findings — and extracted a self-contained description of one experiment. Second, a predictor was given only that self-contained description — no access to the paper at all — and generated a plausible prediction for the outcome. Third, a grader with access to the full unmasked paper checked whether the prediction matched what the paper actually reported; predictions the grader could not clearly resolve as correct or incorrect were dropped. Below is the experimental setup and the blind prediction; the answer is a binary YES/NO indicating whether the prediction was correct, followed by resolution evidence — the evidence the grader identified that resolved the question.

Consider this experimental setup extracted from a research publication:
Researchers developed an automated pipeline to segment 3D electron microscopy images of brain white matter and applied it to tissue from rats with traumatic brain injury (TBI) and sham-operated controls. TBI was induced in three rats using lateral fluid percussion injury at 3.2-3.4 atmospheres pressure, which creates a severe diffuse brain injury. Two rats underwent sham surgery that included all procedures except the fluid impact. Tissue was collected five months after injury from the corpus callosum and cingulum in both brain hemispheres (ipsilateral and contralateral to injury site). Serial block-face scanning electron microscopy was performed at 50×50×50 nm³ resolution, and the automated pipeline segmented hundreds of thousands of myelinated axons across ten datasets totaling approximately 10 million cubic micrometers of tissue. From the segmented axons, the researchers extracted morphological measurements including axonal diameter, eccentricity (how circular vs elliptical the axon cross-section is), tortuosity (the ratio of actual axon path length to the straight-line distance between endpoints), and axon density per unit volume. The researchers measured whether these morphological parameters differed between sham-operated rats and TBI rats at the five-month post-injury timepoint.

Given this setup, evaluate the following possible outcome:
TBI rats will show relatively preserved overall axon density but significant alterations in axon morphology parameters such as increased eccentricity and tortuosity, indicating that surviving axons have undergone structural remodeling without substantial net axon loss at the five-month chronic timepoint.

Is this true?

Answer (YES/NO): NO